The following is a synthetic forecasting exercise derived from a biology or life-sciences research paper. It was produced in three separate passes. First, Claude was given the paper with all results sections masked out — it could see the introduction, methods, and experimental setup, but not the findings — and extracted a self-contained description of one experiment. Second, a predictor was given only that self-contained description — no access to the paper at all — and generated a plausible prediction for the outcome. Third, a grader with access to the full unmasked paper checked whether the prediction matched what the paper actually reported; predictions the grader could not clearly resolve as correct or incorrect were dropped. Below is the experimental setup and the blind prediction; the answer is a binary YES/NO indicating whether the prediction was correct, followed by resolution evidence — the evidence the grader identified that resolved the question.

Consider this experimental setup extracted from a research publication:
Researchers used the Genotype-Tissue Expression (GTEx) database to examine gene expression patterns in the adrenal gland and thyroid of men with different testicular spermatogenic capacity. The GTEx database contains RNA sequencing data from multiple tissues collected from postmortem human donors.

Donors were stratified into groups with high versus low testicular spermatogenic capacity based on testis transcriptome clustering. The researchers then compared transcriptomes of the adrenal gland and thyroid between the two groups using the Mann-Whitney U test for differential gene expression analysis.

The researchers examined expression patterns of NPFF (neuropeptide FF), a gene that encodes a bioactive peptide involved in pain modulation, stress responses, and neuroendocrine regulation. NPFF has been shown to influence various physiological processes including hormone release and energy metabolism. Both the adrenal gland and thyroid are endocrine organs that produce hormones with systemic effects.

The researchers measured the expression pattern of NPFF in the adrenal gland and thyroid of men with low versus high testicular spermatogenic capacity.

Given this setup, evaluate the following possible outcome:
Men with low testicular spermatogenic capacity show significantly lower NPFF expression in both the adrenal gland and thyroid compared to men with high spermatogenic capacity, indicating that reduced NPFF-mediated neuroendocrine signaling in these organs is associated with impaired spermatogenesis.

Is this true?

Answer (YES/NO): YES